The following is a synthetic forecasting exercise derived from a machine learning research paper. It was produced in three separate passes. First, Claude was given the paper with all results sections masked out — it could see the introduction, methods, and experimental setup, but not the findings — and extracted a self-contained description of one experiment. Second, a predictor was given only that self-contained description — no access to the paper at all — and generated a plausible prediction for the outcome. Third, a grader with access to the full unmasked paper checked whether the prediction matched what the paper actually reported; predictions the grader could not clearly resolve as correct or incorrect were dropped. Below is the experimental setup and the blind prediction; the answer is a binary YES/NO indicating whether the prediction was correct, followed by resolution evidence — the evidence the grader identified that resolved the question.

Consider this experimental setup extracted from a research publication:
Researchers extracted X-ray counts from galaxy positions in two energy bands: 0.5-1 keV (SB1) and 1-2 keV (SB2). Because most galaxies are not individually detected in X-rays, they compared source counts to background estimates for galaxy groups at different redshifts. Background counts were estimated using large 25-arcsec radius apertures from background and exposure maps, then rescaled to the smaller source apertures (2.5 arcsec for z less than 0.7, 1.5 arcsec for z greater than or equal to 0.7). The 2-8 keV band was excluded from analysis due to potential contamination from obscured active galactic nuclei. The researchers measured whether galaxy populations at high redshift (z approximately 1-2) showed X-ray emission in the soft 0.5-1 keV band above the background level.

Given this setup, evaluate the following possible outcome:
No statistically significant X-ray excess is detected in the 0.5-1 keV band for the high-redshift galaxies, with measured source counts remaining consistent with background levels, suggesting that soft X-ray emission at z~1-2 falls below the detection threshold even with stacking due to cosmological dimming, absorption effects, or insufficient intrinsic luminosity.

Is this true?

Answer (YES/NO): YES